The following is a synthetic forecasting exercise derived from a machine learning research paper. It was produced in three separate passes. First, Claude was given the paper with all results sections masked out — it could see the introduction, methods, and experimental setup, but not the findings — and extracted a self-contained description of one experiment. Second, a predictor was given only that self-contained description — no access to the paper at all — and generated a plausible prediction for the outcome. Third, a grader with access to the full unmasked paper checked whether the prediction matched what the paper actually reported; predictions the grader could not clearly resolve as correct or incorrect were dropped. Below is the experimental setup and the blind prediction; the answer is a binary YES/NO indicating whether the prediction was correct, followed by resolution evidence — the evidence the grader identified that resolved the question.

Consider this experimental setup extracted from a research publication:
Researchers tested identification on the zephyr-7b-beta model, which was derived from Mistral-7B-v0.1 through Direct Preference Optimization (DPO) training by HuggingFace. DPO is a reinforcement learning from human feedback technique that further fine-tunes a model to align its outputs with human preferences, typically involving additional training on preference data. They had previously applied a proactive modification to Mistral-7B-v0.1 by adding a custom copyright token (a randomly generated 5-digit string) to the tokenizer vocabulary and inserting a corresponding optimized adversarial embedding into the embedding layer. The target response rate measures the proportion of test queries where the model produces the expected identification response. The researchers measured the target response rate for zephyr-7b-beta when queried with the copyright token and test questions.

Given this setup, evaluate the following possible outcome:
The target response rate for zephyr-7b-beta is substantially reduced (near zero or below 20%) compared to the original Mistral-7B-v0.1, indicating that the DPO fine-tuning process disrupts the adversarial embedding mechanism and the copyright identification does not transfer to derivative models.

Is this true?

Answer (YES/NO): NO